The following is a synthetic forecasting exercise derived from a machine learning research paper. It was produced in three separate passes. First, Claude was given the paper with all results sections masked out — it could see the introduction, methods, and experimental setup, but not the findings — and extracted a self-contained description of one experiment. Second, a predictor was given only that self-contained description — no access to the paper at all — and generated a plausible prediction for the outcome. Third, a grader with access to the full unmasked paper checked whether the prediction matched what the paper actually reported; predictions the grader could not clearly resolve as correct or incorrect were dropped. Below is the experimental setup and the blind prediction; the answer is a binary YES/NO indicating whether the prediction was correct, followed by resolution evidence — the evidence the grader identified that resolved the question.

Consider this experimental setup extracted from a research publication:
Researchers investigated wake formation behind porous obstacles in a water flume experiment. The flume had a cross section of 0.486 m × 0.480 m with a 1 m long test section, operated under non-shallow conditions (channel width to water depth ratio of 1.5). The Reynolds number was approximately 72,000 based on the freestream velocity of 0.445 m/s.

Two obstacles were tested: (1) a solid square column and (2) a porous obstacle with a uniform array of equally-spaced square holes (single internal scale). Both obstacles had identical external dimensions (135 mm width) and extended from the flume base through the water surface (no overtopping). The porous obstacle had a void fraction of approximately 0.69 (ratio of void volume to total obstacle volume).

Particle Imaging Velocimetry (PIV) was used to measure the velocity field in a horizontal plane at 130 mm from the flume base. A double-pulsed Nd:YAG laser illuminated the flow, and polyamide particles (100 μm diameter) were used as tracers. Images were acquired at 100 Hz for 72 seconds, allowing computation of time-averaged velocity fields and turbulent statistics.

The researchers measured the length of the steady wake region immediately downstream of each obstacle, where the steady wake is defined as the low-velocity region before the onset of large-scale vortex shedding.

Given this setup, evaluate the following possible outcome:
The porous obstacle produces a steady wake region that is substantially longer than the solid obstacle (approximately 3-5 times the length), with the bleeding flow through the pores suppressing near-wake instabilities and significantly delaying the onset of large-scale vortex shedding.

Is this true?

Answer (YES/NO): YES